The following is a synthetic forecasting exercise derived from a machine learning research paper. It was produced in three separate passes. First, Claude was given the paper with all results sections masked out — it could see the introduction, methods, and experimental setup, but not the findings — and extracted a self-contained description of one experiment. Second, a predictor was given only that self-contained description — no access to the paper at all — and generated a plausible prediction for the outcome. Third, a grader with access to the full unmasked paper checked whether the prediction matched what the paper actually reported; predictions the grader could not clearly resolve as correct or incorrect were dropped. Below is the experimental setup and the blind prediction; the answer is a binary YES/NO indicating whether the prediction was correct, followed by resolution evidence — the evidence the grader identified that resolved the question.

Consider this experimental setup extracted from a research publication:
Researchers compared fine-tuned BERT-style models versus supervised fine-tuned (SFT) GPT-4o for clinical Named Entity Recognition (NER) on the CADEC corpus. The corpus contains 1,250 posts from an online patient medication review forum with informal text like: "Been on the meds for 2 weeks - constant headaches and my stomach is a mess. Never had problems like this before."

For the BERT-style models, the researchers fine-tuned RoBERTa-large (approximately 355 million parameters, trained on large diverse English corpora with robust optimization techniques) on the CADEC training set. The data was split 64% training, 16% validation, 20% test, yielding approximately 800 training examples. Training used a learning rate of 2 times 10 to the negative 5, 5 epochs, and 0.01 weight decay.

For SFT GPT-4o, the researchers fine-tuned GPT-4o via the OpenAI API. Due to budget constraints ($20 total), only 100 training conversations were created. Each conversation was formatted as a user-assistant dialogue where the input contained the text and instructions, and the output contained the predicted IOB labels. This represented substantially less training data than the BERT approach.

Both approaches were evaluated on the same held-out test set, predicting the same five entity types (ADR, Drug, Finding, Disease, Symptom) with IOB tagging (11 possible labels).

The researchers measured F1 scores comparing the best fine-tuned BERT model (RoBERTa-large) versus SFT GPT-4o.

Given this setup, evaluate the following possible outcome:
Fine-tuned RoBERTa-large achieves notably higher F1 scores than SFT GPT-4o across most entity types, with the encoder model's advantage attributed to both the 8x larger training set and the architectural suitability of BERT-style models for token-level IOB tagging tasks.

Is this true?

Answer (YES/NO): NO